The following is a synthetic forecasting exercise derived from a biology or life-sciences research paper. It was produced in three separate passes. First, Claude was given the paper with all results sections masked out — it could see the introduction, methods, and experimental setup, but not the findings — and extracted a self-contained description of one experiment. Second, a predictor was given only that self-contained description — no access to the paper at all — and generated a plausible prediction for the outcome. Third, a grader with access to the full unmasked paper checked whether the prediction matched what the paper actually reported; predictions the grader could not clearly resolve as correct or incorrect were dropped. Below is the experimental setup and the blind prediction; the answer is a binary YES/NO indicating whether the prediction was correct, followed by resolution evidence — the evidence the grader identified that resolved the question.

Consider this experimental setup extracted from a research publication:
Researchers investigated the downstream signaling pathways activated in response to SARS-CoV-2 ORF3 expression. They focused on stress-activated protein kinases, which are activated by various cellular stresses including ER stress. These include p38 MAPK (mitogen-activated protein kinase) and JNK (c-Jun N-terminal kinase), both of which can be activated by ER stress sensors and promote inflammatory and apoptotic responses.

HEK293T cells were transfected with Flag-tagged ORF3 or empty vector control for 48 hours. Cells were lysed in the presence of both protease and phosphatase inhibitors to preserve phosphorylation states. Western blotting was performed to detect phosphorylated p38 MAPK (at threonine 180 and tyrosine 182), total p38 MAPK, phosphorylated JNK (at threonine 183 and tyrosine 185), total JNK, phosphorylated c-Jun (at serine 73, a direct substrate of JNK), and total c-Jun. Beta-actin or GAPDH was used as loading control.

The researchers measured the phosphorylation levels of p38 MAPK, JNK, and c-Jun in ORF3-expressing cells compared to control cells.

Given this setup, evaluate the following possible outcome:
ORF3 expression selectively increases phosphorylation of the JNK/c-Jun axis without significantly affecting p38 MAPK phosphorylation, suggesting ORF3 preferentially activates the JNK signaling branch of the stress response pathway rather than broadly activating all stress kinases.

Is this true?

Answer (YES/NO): NO